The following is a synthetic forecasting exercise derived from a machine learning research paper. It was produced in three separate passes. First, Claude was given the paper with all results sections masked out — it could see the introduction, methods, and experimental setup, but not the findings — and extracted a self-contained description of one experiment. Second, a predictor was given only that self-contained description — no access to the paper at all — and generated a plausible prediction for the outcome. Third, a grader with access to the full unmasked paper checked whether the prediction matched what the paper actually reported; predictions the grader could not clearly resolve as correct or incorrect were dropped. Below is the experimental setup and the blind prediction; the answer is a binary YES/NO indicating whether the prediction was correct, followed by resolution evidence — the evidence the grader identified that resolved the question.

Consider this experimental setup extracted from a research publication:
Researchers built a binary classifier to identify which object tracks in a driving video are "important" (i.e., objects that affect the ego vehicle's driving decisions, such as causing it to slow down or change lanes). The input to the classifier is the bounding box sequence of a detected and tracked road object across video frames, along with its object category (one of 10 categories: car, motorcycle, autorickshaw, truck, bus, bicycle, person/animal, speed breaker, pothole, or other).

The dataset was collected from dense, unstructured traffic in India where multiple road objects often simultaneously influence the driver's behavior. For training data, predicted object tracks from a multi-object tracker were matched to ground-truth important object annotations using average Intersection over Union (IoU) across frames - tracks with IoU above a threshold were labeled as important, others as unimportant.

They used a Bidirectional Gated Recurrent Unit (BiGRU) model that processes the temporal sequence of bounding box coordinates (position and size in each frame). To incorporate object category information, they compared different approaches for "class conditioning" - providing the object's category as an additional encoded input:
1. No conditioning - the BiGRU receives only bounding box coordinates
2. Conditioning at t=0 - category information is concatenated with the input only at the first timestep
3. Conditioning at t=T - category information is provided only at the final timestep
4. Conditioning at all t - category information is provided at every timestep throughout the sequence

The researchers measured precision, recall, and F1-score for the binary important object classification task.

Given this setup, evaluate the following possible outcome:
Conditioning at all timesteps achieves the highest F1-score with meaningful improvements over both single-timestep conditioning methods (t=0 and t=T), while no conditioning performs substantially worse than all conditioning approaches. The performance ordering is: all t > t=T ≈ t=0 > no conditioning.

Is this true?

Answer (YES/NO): NO